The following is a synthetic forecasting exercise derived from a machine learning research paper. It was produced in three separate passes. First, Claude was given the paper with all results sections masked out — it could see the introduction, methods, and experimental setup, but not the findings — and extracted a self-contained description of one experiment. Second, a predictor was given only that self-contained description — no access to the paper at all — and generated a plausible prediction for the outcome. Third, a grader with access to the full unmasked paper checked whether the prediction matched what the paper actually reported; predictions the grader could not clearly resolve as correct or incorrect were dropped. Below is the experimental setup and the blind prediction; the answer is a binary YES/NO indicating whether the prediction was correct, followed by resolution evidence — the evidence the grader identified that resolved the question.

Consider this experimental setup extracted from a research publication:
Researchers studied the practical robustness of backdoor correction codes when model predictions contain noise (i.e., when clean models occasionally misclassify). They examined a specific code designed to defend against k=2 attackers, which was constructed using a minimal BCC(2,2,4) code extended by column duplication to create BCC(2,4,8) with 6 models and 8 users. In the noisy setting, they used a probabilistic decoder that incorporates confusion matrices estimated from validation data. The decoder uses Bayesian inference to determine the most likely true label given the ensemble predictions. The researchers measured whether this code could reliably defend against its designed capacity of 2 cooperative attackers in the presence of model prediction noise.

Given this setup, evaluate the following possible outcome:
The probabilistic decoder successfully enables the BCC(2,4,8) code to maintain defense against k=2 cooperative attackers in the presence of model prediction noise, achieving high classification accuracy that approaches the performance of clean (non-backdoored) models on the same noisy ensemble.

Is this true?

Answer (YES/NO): NO